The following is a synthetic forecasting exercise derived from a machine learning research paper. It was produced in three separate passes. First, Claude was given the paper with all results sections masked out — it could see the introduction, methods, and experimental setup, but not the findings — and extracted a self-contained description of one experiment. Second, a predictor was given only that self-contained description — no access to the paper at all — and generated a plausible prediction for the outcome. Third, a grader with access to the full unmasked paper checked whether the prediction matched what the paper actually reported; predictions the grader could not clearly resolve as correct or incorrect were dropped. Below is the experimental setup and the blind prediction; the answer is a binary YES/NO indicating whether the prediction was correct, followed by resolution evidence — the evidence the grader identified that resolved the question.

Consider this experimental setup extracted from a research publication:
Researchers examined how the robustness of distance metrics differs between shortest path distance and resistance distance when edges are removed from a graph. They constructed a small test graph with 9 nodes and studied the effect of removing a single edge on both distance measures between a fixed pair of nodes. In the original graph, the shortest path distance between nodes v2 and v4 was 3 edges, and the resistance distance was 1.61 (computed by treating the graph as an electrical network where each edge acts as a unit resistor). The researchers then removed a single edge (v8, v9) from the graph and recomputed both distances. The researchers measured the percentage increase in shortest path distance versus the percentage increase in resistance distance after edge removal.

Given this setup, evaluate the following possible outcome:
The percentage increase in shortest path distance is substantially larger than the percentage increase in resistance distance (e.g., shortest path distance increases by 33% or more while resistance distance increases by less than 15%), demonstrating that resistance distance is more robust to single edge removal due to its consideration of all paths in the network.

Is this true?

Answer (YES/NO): NO